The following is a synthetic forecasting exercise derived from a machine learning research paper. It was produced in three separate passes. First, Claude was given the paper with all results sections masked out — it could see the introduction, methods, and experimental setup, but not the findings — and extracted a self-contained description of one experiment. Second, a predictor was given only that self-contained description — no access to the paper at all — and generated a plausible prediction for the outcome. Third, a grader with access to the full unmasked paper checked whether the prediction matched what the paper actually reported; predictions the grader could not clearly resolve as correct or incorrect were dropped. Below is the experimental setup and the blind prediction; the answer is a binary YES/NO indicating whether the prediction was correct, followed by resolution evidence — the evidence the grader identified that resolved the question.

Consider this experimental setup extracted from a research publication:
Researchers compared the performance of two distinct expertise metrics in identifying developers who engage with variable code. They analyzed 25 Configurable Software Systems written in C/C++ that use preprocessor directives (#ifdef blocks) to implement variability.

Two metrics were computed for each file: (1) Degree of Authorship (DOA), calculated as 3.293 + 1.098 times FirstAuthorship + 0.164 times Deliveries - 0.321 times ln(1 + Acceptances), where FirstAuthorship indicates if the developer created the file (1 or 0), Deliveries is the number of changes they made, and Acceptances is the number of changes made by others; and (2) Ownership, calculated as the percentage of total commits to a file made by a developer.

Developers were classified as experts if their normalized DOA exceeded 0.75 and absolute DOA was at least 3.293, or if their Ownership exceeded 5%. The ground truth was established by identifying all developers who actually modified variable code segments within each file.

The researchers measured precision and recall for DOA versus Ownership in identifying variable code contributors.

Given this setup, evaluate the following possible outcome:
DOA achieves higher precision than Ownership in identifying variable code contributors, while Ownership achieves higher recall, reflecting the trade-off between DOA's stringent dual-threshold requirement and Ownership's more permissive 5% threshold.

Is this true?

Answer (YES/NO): YES